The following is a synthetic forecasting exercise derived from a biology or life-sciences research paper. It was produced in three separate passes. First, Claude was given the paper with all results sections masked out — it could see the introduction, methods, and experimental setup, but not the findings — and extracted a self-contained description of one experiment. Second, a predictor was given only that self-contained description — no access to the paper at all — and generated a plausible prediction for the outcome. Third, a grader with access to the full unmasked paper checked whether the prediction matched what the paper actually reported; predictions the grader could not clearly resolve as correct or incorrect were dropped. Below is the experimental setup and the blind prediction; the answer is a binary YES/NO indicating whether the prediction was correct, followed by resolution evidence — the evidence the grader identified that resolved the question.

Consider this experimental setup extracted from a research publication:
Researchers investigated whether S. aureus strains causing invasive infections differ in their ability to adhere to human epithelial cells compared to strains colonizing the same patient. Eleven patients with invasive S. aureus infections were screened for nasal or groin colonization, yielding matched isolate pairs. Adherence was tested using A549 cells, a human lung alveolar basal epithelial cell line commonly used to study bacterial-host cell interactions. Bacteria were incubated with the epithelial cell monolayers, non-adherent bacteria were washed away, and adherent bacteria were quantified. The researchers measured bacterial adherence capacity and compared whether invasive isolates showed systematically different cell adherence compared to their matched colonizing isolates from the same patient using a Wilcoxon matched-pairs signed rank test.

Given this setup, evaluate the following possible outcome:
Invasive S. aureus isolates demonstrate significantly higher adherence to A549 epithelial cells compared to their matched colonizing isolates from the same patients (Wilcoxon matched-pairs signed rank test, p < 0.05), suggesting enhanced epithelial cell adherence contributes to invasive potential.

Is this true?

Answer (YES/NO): NO